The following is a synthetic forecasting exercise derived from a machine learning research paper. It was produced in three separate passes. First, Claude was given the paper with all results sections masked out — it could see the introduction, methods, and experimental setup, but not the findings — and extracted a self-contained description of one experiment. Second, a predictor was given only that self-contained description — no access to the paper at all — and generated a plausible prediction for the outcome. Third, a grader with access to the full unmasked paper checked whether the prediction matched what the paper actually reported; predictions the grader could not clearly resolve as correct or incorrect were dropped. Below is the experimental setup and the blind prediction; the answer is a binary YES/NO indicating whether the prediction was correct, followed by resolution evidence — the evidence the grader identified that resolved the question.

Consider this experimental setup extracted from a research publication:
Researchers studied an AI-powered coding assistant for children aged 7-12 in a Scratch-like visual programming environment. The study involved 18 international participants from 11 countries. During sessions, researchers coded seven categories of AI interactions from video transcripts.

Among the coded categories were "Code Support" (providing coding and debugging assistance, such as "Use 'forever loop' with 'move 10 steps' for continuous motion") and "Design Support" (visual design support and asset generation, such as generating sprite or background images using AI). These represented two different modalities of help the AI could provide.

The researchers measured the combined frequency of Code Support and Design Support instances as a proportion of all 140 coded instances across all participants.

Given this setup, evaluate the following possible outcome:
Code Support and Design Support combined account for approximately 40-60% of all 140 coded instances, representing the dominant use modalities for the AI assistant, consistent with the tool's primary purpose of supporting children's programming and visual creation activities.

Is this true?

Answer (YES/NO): YES